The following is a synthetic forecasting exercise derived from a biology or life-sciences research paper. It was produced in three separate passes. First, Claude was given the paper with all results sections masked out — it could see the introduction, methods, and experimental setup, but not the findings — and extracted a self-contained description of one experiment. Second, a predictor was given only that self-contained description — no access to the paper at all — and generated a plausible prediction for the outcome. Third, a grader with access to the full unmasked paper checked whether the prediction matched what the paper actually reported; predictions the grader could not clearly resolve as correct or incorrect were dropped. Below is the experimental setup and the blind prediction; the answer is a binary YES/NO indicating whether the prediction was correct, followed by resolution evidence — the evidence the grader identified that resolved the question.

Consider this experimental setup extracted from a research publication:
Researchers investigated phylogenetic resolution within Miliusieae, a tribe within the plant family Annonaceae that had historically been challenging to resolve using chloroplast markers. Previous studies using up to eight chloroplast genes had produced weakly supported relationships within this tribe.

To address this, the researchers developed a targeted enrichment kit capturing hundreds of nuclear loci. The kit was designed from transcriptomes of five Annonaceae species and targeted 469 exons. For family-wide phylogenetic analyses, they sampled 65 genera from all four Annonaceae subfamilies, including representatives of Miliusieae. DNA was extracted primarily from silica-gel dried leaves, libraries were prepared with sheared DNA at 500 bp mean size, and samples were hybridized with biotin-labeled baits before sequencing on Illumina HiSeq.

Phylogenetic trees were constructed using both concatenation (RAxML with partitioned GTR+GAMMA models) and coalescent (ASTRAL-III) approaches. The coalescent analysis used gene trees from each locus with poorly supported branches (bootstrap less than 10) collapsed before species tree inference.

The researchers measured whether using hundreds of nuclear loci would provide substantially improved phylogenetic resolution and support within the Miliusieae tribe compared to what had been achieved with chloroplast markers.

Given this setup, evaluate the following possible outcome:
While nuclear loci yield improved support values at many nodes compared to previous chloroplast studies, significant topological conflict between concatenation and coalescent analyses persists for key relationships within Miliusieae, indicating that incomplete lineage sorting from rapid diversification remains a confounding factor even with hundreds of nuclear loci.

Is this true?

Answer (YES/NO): NO